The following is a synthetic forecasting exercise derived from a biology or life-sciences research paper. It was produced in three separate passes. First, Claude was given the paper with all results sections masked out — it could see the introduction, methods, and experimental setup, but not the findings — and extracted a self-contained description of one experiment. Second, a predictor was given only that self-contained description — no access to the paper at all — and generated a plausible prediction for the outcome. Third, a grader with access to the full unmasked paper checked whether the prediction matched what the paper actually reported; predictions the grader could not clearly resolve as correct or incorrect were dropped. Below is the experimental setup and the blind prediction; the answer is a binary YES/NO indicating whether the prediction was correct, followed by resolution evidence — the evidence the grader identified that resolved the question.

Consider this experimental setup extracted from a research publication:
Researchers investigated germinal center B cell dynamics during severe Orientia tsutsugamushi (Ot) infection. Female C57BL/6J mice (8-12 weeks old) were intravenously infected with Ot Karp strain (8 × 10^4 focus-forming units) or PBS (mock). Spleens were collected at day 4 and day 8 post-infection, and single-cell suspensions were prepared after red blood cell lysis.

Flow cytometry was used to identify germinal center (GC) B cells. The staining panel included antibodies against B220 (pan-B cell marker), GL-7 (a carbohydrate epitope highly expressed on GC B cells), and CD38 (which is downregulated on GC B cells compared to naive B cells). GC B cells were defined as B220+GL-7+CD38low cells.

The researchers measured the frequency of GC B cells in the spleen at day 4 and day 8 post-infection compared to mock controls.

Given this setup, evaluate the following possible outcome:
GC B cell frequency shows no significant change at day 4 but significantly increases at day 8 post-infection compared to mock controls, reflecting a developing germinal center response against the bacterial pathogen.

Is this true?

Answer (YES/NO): NO